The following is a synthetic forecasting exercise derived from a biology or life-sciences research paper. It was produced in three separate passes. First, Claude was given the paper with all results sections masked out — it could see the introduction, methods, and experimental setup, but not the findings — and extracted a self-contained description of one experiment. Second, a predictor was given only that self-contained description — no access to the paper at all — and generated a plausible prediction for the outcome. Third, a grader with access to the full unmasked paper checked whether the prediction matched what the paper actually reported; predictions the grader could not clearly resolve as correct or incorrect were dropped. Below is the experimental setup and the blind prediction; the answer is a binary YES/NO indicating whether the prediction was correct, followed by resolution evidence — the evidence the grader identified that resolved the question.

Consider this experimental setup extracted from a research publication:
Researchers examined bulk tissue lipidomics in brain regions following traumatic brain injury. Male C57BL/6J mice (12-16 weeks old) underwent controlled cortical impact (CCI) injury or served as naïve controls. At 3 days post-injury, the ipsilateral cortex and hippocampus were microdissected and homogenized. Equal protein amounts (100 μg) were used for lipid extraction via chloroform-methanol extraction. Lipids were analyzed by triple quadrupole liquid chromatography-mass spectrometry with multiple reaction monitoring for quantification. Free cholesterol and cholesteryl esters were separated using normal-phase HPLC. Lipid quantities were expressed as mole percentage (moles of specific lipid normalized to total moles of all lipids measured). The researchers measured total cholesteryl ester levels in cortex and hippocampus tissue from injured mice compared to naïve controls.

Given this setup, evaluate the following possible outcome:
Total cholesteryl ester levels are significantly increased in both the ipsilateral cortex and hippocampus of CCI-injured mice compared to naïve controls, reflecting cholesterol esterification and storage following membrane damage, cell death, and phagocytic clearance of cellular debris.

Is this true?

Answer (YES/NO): YES